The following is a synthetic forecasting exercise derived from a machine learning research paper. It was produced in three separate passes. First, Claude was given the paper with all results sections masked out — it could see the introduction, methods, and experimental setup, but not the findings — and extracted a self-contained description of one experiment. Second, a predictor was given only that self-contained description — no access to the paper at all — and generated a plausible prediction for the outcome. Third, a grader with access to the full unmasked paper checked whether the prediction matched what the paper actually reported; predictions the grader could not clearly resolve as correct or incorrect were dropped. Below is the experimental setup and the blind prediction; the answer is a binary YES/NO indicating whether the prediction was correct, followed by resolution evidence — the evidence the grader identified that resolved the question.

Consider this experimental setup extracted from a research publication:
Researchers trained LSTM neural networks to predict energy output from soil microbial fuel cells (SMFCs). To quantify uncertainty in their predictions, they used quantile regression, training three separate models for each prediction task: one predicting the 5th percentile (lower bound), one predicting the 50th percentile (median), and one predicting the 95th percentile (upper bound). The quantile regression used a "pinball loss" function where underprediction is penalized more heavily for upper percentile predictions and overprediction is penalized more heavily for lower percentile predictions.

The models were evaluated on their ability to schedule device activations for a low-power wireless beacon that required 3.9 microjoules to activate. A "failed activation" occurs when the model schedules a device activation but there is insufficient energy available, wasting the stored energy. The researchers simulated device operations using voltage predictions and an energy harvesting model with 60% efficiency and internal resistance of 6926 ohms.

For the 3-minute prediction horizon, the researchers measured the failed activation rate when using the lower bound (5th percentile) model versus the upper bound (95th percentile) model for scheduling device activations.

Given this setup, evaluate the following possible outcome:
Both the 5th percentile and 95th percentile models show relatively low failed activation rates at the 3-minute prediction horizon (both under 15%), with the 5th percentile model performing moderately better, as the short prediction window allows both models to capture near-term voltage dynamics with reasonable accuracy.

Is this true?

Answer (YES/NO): NO